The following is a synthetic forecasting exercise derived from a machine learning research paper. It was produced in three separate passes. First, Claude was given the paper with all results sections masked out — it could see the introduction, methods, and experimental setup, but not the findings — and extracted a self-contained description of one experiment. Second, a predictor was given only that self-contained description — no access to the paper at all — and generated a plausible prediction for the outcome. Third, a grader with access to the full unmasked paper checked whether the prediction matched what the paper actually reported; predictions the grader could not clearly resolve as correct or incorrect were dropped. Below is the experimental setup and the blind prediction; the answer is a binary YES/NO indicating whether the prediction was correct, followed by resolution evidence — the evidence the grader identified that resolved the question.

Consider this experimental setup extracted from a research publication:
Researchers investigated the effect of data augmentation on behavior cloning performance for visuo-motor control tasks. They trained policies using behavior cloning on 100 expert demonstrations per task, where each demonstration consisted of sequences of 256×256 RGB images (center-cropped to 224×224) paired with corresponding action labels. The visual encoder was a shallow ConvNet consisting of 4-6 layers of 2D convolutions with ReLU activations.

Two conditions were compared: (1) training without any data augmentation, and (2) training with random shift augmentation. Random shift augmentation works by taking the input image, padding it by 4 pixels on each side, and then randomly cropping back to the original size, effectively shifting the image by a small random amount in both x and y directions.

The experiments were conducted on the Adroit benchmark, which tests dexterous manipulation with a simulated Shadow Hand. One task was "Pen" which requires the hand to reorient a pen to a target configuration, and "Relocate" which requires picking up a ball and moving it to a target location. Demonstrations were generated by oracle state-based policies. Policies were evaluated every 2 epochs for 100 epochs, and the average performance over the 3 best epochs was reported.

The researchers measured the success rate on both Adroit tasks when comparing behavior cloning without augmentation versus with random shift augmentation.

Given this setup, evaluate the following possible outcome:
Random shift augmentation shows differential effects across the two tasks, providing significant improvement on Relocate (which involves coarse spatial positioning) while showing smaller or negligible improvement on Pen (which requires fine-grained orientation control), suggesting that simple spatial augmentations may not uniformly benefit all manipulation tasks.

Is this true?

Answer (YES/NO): NO